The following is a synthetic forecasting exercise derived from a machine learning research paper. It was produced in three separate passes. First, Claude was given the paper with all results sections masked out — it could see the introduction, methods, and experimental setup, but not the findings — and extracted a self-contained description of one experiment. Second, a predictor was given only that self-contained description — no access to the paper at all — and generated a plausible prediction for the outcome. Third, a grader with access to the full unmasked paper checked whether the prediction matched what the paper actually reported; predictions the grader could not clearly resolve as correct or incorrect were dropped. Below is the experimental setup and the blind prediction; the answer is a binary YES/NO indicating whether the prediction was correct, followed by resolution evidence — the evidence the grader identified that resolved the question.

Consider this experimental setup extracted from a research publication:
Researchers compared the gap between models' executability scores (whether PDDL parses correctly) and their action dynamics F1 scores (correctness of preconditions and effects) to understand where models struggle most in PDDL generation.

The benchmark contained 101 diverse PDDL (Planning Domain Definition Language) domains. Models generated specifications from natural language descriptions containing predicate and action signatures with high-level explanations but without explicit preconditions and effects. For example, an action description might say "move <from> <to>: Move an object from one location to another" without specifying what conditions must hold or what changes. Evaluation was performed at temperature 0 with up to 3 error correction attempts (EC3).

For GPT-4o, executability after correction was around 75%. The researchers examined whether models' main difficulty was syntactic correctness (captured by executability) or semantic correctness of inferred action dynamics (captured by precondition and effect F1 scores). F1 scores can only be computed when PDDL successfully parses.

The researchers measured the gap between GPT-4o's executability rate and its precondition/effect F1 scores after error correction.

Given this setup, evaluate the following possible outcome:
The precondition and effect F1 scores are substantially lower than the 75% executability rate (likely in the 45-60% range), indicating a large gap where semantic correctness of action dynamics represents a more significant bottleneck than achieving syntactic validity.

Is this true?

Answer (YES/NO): YES